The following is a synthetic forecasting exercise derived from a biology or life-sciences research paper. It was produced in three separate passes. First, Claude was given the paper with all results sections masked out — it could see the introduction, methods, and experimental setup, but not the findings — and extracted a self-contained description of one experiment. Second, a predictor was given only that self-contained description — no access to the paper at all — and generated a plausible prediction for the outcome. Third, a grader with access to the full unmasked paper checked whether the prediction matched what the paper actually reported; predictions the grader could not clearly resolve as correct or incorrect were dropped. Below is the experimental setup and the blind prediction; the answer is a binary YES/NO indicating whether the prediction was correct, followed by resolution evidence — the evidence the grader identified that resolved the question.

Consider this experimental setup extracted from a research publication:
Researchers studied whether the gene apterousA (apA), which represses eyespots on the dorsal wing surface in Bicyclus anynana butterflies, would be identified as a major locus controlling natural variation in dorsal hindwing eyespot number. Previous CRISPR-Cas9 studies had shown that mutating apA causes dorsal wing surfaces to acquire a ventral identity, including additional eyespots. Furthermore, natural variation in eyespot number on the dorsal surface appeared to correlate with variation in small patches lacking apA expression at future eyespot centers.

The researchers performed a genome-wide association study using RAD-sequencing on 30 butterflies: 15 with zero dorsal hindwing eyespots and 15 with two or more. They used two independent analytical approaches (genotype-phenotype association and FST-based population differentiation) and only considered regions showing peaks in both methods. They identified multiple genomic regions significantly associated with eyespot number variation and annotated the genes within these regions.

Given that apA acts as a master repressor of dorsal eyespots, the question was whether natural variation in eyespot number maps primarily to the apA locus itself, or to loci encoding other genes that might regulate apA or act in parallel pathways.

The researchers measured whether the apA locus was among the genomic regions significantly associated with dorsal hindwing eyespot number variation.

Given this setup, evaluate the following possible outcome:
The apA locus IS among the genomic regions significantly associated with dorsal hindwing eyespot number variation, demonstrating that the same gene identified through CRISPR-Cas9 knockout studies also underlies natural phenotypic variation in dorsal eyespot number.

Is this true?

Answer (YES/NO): NO